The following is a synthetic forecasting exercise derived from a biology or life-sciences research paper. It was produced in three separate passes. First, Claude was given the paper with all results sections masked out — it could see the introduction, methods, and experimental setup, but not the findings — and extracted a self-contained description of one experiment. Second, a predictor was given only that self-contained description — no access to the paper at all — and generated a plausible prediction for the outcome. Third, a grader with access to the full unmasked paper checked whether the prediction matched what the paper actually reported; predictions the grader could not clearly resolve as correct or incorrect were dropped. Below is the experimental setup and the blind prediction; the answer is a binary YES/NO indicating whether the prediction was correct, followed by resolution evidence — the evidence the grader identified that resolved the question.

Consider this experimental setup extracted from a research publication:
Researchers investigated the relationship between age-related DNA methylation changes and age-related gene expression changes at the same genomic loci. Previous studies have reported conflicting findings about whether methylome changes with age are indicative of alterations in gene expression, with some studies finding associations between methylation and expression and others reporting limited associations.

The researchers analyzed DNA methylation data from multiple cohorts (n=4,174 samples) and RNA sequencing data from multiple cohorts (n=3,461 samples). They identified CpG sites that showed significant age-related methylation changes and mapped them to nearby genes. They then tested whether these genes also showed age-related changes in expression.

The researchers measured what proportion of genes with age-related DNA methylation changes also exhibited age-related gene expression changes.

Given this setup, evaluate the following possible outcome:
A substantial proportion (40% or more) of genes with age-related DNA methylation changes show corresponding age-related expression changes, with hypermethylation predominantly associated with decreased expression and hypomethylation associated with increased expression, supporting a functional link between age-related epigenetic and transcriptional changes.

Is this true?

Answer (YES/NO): NO